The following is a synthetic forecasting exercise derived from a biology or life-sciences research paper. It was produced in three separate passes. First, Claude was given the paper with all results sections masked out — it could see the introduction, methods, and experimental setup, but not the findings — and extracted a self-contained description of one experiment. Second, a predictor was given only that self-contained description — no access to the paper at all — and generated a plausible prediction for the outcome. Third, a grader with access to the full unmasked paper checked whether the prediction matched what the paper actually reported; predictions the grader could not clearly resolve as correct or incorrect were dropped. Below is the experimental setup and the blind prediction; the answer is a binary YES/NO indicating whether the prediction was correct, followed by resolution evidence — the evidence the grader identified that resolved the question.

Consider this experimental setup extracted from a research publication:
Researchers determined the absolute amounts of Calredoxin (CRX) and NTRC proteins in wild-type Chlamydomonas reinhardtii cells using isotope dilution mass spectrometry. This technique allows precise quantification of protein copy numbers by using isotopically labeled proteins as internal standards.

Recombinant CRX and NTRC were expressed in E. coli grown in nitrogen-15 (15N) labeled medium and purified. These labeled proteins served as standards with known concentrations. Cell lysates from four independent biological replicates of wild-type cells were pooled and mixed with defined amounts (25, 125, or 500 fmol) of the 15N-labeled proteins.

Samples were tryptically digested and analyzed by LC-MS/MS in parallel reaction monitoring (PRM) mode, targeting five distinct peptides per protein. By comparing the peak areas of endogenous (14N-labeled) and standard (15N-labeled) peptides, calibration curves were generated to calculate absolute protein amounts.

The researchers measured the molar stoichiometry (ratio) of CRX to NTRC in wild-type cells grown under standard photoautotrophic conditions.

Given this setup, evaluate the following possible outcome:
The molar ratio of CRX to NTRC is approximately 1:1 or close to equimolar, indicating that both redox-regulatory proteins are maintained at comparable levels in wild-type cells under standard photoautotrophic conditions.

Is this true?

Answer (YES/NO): NO